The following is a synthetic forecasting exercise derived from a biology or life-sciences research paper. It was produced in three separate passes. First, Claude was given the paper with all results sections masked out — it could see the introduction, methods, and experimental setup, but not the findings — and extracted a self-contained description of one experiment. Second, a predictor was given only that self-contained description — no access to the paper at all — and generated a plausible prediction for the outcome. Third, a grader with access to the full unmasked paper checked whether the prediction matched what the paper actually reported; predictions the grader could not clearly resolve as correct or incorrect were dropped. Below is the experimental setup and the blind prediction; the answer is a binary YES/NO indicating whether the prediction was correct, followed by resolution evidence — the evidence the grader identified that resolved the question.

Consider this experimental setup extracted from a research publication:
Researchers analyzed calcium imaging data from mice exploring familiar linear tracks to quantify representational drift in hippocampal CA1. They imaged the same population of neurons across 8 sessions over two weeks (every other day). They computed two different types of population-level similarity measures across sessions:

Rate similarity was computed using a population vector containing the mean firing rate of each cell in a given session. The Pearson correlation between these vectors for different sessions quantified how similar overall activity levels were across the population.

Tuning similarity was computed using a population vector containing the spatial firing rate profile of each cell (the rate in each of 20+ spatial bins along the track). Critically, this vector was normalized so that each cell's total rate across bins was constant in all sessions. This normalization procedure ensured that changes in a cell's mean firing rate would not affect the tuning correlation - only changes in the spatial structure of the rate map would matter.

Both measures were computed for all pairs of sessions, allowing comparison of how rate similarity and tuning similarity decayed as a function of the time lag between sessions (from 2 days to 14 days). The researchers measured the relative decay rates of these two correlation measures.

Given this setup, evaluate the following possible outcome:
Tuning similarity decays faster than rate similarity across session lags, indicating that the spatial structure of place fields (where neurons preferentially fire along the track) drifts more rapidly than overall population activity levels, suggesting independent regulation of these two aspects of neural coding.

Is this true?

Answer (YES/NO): NO